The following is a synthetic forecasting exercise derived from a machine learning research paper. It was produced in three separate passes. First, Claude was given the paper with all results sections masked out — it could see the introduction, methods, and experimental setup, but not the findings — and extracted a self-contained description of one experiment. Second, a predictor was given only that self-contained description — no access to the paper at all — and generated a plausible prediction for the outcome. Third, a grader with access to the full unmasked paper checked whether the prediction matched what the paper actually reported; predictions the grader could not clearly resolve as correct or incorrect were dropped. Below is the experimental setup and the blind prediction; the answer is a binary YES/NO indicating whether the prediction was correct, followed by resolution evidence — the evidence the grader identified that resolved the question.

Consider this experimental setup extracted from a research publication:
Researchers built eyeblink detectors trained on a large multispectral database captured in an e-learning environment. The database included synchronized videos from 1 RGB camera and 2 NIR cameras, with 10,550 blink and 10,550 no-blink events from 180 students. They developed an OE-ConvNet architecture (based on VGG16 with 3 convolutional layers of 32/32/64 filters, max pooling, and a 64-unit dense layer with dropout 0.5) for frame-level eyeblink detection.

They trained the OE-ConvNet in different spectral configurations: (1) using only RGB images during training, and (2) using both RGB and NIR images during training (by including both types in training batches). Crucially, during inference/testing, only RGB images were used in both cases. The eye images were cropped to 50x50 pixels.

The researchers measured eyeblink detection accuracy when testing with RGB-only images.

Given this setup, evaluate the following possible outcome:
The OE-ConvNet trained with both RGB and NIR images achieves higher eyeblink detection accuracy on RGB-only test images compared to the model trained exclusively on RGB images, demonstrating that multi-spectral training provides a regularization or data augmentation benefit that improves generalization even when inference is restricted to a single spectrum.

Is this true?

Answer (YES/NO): YES